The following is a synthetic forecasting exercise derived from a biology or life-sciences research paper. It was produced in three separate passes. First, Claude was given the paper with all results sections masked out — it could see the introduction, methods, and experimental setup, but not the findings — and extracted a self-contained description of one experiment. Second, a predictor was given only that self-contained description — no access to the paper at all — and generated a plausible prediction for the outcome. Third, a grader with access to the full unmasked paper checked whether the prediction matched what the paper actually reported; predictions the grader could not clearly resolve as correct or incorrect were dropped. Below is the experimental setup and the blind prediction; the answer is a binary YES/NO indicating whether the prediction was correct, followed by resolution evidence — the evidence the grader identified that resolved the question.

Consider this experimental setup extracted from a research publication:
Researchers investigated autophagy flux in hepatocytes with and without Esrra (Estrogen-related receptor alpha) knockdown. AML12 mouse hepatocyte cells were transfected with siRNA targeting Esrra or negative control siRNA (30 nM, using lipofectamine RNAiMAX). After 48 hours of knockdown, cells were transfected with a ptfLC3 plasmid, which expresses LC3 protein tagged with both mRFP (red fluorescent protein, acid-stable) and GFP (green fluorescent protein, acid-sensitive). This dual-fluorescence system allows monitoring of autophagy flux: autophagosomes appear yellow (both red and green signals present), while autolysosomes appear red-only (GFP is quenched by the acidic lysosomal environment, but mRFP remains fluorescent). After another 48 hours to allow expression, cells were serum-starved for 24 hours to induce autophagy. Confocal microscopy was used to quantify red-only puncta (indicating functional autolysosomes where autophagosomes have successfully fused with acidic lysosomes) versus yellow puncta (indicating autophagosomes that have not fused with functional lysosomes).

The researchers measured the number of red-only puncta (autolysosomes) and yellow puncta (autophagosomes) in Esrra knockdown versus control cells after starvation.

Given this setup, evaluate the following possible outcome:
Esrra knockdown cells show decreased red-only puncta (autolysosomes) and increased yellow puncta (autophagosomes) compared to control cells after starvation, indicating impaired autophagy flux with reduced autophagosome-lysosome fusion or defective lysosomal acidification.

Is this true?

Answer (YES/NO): YES